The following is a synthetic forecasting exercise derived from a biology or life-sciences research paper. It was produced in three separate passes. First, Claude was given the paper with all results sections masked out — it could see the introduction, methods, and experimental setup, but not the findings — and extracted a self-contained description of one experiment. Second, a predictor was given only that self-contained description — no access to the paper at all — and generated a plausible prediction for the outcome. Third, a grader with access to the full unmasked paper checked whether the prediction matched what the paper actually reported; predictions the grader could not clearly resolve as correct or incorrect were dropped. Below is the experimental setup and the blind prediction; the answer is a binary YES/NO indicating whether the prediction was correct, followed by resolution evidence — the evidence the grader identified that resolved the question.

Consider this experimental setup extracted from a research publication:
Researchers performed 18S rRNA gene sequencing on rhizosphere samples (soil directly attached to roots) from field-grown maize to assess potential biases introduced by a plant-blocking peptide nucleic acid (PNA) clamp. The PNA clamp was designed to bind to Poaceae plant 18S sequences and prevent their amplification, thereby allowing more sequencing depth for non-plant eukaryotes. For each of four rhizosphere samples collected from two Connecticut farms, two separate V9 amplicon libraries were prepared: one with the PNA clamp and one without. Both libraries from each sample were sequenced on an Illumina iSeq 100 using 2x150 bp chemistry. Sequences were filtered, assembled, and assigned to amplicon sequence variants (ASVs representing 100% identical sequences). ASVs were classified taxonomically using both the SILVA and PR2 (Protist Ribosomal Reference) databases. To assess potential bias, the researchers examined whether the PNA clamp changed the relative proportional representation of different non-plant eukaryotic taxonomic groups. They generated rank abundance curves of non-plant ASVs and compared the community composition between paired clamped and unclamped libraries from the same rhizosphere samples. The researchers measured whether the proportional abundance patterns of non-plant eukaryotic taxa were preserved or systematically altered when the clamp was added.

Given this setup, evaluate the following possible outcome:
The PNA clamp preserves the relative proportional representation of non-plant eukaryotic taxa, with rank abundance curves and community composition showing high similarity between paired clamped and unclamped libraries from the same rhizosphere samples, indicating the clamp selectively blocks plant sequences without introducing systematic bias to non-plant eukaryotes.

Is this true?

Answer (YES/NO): YES